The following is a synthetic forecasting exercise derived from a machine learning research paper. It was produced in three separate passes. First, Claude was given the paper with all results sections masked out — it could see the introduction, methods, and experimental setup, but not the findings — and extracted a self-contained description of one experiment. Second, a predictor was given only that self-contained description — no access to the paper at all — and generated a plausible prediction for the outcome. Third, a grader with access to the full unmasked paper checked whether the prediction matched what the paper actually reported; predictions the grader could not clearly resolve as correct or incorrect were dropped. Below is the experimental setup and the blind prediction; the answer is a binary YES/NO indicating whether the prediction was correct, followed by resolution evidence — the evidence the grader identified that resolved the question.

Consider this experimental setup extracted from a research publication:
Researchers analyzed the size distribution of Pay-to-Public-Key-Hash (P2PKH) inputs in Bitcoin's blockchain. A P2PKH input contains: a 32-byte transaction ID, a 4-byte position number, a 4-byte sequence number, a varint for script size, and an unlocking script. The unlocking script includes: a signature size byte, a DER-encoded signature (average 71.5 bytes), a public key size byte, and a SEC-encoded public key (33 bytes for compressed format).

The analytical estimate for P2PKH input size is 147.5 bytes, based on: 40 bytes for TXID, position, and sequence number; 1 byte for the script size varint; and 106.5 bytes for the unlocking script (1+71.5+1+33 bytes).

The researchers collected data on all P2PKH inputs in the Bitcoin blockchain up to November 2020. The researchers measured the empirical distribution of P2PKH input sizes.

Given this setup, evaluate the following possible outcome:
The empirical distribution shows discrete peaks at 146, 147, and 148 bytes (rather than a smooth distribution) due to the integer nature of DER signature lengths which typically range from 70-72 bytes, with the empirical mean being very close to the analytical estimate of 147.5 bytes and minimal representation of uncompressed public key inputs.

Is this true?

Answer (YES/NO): NO